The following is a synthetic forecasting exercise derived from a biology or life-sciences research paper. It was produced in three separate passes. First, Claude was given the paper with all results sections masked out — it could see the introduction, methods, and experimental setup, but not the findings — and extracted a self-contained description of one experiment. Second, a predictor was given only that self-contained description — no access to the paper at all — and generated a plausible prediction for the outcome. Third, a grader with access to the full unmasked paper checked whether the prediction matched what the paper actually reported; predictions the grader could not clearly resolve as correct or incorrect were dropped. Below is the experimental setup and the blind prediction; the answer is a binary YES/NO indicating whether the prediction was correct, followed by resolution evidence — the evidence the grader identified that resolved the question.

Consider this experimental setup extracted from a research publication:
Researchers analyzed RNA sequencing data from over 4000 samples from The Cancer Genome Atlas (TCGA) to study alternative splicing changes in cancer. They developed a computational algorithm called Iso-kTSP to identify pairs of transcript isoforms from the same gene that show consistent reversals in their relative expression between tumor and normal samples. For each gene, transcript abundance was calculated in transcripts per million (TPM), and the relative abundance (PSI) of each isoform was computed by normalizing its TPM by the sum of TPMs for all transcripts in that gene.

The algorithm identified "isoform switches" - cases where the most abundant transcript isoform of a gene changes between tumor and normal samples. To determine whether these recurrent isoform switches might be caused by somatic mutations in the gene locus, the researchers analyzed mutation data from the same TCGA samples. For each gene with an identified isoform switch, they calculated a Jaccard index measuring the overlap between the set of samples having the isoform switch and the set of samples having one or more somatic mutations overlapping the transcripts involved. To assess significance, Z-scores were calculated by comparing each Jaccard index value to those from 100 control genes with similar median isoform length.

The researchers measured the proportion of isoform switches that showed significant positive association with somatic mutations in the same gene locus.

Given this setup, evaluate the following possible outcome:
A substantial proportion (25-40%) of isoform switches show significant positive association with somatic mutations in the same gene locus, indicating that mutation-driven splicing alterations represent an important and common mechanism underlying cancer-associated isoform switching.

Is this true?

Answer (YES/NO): NO